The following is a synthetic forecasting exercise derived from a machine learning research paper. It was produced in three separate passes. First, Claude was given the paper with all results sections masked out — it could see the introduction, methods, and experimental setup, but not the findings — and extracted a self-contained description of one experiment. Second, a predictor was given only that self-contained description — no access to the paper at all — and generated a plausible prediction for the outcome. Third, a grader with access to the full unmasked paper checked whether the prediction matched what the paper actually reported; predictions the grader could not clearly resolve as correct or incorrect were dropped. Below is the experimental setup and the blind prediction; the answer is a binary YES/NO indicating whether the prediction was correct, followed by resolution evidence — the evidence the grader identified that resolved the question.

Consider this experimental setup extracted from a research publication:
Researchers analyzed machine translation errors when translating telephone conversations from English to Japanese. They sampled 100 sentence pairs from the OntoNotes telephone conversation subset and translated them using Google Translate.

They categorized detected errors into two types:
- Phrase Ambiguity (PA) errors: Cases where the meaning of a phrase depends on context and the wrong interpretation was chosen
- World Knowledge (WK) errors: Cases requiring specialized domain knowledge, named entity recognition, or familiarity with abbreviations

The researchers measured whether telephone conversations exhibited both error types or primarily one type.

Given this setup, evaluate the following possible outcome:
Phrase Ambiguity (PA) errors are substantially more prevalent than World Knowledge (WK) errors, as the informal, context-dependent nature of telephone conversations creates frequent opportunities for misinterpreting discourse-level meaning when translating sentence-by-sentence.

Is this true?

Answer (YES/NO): YES